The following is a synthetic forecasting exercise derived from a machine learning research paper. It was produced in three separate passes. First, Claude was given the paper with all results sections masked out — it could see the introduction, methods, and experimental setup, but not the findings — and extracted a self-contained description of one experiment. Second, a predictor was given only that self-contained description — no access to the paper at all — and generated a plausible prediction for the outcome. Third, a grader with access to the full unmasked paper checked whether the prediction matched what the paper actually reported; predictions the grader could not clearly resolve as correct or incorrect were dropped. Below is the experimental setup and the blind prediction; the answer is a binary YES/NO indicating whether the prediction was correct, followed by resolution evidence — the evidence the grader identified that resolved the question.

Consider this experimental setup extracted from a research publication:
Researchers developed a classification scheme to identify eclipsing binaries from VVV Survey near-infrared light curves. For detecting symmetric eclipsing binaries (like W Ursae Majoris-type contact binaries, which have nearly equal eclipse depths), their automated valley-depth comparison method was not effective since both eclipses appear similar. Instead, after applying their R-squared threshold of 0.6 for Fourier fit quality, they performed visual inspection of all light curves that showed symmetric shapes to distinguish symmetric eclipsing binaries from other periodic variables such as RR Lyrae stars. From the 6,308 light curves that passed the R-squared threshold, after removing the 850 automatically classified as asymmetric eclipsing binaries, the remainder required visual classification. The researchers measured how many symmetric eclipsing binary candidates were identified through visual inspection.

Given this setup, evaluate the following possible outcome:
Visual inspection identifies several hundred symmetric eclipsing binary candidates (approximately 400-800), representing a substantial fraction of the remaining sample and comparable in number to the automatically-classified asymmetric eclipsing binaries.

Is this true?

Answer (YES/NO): NO